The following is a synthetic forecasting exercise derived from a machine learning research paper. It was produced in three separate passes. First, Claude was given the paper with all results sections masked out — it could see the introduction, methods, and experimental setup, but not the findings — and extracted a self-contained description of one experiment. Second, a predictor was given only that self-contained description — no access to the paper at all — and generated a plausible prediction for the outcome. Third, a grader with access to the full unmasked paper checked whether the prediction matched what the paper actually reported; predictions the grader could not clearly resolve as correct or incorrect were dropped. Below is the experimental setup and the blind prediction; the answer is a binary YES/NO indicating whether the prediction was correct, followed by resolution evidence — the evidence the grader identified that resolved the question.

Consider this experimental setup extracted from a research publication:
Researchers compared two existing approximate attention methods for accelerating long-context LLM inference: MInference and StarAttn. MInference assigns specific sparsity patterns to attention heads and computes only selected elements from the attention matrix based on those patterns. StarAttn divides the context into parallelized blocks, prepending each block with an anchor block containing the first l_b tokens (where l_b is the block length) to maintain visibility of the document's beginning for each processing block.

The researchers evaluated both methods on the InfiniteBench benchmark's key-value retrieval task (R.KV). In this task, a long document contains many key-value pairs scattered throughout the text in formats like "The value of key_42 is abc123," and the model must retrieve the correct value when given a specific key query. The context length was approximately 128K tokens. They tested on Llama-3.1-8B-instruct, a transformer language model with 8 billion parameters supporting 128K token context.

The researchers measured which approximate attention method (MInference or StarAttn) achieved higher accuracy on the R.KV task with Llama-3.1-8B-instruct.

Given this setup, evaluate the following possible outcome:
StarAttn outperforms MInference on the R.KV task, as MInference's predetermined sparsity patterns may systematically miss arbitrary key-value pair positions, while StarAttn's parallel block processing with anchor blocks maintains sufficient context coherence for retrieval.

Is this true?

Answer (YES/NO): YES